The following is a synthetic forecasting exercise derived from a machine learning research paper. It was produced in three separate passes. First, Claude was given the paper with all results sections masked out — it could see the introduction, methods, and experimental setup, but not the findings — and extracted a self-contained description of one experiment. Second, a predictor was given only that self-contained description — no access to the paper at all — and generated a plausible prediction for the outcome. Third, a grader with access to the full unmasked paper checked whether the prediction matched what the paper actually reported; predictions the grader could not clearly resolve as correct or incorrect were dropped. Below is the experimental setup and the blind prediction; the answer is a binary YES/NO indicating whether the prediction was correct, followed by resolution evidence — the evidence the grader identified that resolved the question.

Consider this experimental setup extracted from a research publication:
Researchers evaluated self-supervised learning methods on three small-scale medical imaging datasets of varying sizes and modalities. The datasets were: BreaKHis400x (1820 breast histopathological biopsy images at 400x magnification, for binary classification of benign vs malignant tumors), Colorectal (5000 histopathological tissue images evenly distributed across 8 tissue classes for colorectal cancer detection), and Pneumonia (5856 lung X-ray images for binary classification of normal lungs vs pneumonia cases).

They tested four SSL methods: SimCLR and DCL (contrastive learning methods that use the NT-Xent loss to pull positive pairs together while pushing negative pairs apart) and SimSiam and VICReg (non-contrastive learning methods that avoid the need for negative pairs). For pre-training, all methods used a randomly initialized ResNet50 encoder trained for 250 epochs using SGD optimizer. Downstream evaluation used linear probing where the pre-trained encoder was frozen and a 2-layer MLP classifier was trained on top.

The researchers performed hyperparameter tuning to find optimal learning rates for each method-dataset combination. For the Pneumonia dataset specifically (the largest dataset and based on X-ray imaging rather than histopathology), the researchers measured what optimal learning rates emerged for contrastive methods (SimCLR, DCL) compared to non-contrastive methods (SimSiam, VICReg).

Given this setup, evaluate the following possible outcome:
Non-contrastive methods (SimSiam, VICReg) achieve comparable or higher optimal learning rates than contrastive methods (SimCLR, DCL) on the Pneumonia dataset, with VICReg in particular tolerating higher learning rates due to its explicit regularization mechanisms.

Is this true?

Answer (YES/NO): NO